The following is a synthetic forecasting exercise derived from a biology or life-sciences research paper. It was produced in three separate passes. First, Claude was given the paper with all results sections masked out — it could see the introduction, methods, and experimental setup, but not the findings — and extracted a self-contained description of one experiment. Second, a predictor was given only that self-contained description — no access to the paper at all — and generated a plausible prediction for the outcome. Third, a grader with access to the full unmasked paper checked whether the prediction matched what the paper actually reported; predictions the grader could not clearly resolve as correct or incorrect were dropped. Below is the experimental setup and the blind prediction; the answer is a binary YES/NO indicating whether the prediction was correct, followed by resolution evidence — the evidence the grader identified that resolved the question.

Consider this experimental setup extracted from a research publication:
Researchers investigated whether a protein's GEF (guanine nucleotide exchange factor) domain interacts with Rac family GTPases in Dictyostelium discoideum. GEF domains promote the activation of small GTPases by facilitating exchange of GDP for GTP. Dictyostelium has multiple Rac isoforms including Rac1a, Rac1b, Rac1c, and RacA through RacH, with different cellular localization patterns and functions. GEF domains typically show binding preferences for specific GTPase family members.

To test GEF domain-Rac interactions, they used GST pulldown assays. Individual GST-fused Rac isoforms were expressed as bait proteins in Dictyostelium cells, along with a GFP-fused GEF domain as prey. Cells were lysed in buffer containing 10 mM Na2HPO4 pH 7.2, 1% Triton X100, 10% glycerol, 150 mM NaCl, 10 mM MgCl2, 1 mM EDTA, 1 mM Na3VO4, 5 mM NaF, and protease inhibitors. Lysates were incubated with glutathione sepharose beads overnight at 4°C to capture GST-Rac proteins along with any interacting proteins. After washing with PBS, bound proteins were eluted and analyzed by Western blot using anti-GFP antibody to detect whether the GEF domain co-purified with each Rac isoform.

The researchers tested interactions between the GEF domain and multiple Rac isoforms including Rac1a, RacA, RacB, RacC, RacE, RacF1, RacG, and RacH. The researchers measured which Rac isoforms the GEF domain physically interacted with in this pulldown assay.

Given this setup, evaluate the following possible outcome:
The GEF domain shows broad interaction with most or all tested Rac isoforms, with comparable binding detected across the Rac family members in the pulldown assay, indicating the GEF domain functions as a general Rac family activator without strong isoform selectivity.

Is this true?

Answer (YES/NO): NO